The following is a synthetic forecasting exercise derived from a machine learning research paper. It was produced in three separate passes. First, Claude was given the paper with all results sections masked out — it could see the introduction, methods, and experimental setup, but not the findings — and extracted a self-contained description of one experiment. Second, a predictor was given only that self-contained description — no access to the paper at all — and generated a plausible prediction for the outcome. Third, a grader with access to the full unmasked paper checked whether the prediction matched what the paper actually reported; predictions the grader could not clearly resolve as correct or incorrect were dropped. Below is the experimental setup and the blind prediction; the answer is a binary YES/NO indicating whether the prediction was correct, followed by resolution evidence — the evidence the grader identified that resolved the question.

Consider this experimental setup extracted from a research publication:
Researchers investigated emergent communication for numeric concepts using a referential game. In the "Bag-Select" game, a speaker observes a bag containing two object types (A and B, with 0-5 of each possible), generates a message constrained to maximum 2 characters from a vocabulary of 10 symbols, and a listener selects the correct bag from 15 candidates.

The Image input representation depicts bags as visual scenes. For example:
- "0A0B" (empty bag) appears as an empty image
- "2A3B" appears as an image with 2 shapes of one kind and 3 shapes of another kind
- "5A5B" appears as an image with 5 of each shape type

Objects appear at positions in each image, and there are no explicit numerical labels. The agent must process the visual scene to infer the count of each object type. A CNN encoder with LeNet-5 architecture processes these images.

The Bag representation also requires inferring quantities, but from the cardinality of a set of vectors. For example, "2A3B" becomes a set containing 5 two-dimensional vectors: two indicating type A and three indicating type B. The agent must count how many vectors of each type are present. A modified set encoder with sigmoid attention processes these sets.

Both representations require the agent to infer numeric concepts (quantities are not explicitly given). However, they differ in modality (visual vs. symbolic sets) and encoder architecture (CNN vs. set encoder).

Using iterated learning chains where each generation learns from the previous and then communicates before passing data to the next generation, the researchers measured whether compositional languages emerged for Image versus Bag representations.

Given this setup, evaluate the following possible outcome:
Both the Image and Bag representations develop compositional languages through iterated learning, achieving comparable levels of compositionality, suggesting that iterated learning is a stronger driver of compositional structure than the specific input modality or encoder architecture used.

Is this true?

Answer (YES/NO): NO